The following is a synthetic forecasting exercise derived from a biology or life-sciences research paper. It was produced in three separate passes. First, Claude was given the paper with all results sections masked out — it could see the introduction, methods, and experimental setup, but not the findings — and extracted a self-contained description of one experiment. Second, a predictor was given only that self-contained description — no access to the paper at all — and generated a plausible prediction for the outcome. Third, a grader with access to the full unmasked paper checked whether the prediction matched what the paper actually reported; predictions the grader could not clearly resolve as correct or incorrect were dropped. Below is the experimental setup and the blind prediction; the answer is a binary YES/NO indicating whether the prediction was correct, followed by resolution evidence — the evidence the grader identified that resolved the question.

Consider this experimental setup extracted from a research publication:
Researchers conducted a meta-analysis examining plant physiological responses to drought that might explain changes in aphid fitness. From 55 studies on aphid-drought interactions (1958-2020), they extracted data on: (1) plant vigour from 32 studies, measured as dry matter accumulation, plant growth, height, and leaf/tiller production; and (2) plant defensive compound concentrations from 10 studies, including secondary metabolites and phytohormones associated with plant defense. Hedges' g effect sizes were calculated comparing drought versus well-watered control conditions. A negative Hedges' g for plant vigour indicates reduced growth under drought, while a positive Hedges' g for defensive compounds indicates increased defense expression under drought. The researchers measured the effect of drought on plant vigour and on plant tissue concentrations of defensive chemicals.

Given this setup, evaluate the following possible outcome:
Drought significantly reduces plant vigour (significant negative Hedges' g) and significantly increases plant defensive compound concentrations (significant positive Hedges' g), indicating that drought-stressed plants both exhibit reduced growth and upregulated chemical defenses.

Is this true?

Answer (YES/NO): YES